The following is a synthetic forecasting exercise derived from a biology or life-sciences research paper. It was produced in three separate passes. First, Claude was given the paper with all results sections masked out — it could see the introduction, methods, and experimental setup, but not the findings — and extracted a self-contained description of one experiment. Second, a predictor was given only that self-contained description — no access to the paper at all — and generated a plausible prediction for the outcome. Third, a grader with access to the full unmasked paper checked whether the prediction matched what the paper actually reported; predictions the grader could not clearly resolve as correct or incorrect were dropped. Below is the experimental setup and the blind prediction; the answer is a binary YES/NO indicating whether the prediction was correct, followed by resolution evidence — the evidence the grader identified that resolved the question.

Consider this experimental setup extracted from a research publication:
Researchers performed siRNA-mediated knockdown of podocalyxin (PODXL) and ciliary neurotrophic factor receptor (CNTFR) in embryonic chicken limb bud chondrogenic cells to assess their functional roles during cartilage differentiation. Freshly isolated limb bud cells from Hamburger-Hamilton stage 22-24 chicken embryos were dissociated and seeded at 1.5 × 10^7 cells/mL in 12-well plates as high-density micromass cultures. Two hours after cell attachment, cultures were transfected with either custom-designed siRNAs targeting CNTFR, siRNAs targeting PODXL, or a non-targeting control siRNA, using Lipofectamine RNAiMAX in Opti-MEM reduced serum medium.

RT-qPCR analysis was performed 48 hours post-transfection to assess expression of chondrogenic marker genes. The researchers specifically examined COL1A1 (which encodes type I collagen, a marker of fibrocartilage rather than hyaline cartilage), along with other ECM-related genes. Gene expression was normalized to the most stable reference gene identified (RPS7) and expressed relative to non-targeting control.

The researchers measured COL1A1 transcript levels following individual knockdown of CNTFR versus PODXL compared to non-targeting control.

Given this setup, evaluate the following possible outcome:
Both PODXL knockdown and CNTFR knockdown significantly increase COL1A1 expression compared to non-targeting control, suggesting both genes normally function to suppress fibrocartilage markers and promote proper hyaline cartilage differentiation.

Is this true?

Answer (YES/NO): NO